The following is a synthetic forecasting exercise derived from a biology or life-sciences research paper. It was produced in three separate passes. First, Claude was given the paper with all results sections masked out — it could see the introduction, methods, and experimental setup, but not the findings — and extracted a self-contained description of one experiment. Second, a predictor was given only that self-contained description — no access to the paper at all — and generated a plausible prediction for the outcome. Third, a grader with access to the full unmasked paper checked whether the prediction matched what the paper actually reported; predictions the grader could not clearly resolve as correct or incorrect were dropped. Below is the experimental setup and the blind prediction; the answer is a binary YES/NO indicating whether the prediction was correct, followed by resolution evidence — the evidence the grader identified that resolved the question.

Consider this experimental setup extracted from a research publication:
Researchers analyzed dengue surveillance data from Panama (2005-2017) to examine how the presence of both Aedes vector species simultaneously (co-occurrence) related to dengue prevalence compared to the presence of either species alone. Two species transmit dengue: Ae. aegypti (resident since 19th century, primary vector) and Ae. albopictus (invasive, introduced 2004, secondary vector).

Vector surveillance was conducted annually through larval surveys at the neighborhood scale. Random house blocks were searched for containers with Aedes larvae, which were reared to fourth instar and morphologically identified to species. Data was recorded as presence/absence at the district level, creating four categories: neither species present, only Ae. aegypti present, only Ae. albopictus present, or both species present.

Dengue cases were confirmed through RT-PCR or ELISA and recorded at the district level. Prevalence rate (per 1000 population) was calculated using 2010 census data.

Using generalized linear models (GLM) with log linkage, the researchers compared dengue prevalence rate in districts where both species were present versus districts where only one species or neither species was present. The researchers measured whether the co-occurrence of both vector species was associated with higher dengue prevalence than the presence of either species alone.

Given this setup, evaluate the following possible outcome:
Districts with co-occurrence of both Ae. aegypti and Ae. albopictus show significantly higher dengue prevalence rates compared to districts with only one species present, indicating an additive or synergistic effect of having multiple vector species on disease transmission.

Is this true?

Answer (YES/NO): NO